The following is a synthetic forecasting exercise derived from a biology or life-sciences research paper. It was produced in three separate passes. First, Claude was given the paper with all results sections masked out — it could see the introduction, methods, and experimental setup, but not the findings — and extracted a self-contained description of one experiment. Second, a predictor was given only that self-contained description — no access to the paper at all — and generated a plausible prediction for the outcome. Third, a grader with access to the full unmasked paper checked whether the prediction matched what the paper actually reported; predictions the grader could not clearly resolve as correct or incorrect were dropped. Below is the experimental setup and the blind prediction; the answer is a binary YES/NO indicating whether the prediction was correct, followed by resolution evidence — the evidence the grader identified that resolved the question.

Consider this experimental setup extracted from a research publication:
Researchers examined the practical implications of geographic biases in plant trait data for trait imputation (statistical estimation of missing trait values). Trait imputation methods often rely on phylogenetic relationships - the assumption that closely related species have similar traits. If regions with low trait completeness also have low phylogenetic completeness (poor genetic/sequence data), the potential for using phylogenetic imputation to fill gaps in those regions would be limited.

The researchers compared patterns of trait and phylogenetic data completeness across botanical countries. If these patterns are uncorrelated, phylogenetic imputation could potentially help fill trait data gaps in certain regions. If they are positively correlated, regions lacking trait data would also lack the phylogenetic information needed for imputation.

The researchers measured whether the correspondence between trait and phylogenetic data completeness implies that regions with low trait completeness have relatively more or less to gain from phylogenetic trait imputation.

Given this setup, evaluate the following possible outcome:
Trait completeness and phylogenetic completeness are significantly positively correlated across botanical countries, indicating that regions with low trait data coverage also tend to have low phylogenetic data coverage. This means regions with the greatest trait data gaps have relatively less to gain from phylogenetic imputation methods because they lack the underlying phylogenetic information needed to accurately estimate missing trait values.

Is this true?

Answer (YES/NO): YES